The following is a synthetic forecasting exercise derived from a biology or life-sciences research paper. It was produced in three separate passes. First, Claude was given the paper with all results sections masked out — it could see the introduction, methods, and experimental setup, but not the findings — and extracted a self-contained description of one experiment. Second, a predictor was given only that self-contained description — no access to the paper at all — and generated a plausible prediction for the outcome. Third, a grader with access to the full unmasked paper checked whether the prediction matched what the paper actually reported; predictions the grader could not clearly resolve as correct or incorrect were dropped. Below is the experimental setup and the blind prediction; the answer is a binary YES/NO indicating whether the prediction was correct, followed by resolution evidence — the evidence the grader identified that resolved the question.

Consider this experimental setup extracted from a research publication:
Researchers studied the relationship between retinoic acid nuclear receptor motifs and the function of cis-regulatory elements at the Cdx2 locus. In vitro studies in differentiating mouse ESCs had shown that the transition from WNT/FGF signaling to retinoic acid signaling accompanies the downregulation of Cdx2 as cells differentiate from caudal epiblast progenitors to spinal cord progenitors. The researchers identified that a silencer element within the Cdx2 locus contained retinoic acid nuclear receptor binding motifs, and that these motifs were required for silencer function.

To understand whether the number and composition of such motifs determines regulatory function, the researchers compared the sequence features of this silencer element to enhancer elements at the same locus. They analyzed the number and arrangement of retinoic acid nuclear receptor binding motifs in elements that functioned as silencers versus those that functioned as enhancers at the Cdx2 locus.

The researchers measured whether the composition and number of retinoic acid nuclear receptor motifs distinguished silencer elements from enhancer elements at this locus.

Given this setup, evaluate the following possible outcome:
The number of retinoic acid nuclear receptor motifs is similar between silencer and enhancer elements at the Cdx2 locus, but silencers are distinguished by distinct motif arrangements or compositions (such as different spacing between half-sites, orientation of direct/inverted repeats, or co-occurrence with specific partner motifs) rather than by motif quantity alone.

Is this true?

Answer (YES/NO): NO